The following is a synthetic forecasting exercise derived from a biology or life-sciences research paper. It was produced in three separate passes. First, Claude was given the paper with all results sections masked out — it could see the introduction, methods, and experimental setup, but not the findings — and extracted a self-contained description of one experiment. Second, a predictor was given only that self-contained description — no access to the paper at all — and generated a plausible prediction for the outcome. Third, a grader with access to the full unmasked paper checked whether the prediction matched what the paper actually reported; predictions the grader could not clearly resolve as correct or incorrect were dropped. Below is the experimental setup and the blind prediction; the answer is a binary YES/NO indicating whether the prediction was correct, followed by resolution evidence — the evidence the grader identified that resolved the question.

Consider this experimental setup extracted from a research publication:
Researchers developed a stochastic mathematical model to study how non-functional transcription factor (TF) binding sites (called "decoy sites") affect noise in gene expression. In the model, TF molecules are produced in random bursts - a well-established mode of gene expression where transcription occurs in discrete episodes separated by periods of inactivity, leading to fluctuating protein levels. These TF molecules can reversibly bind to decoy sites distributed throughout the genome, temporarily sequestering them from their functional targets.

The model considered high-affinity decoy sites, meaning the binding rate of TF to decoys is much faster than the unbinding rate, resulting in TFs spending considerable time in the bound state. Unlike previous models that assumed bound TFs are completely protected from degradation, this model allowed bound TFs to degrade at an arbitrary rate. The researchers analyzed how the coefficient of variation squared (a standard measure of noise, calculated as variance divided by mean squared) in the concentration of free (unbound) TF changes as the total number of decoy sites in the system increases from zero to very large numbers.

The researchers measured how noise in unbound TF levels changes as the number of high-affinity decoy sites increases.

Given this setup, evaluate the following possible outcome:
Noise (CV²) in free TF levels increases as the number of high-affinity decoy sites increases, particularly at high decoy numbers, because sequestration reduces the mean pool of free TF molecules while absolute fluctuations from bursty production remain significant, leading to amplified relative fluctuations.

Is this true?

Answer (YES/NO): NO